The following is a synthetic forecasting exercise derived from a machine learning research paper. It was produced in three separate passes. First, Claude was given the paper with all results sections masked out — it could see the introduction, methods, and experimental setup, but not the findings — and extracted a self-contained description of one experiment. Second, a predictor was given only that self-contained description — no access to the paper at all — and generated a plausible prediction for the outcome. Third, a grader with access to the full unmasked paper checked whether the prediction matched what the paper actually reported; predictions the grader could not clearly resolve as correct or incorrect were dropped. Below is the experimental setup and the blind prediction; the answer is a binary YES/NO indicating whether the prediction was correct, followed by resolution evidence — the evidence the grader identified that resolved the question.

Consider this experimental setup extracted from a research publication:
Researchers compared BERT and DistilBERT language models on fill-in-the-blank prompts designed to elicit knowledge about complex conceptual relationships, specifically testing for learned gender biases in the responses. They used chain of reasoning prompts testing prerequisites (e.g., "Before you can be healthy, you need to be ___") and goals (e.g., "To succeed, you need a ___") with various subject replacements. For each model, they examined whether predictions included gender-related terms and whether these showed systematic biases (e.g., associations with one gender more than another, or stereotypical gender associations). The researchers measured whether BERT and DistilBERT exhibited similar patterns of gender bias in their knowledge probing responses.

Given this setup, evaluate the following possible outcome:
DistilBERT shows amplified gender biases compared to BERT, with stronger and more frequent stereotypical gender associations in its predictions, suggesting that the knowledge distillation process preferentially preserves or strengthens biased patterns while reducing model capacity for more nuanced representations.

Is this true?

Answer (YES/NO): NO